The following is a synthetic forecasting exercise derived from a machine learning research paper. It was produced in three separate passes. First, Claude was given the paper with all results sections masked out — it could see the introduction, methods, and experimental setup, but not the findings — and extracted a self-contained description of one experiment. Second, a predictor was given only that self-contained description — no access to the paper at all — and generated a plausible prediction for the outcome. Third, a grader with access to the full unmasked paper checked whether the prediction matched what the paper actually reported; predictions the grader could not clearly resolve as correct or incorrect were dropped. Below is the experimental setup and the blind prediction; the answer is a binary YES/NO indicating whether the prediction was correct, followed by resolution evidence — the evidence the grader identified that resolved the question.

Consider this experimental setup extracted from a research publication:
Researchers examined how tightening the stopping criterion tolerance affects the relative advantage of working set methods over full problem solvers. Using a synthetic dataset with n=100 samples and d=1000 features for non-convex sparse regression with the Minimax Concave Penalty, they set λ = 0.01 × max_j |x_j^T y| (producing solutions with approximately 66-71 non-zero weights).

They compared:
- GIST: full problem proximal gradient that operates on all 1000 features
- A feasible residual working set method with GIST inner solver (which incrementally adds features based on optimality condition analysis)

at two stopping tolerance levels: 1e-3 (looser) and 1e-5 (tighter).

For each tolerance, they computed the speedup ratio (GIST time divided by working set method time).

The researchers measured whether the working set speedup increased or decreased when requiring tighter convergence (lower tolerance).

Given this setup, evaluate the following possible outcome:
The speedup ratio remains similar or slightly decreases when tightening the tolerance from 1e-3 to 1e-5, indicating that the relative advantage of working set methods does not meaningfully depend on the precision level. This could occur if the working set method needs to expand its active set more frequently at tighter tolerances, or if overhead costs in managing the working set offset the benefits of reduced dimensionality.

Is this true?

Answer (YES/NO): NO